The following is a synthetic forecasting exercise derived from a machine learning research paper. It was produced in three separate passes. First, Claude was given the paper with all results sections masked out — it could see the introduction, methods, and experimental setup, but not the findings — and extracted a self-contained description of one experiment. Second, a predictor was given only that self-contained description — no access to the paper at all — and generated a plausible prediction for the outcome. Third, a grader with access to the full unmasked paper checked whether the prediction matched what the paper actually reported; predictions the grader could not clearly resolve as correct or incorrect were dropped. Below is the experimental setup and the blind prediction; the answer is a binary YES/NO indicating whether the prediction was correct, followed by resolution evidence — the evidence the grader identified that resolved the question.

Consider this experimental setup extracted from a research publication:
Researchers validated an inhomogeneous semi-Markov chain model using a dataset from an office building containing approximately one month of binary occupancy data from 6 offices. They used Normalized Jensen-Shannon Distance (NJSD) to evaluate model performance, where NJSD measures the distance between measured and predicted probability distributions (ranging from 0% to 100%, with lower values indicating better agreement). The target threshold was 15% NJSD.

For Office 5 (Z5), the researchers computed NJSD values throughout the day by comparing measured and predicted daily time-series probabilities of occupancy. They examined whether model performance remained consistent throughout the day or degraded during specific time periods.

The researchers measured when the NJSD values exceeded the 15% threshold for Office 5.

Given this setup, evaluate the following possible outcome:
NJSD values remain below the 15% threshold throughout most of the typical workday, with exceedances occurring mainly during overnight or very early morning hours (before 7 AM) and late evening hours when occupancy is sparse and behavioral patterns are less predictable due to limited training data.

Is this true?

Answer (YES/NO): NO